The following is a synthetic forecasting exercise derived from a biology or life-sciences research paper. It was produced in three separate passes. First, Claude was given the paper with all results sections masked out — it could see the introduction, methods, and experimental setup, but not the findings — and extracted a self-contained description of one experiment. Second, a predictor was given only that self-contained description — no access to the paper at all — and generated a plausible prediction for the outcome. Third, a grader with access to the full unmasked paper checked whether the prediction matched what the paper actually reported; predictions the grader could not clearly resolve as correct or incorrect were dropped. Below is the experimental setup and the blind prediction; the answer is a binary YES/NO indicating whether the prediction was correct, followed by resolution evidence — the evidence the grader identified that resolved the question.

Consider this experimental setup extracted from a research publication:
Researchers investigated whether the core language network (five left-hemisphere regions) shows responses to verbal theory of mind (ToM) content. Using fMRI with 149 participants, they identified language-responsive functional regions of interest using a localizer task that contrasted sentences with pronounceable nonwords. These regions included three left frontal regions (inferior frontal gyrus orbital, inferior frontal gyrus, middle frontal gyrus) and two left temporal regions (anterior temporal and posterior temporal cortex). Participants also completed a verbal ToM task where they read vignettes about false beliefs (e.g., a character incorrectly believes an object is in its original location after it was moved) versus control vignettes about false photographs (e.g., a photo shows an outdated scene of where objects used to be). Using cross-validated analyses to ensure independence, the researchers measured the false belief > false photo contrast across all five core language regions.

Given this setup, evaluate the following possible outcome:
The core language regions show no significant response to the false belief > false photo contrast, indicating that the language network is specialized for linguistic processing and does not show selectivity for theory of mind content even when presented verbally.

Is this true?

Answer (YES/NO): NO